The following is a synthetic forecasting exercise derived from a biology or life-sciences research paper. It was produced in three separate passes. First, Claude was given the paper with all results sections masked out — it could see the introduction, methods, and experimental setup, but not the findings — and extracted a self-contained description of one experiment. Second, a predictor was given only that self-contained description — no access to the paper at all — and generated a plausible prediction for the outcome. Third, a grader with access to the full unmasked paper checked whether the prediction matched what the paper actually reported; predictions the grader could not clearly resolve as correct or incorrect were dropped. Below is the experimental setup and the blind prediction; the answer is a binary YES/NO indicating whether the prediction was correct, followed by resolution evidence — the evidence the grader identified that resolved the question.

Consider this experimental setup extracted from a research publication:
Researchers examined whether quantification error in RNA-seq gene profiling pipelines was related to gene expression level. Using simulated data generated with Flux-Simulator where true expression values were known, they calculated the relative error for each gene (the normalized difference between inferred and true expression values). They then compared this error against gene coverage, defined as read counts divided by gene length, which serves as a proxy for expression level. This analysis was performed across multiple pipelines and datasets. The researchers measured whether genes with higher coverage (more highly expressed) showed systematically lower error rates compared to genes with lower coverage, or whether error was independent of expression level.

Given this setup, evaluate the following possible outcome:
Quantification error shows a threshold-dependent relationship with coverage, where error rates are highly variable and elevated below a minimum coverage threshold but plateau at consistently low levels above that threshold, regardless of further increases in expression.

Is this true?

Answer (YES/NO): NO